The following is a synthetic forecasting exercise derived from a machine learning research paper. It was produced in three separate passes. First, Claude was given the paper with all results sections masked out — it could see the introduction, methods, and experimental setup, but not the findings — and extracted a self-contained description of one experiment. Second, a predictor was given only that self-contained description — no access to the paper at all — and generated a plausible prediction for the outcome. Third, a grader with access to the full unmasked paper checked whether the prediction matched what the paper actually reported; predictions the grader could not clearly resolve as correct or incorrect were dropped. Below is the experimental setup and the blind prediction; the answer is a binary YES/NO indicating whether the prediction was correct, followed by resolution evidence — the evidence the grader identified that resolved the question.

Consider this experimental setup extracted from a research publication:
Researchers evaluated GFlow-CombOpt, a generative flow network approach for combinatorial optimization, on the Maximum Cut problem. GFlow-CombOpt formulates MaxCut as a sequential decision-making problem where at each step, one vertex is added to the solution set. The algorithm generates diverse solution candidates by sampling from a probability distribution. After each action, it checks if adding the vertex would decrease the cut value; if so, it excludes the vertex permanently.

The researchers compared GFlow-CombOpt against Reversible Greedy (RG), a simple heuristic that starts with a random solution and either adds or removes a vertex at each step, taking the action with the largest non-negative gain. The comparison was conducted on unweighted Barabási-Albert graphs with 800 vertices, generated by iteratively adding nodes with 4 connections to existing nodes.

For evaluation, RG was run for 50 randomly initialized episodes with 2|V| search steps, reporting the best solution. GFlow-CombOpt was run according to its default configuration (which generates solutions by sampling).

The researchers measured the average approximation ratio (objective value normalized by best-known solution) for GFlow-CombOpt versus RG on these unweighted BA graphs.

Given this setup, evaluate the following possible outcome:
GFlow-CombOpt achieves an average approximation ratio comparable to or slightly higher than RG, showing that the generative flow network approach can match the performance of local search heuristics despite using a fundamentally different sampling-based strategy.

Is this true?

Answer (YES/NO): YES